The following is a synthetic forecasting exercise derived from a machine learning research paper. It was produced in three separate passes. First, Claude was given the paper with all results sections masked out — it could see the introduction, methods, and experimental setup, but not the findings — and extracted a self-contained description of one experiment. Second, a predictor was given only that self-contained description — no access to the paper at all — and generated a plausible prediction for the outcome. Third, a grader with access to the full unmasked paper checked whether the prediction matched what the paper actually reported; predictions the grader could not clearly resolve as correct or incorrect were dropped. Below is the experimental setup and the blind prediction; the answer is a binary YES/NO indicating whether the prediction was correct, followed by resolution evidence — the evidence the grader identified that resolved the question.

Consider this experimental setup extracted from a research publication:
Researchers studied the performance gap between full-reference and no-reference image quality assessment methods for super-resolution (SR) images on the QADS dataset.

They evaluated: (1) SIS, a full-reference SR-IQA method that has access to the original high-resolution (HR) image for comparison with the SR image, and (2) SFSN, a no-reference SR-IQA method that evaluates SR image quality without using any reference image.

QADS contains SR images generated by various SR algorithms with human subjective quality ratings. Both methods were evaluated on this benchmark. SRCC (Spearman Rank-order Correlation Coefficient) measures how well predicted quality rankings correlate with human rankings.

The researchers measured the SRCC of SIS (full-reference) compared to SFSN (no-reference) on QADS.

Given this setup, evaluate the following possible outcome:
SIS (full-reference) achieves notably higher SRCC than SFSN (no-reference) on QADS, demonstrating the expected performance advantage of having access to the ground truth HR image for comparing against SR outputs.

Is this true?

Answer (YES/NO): NO